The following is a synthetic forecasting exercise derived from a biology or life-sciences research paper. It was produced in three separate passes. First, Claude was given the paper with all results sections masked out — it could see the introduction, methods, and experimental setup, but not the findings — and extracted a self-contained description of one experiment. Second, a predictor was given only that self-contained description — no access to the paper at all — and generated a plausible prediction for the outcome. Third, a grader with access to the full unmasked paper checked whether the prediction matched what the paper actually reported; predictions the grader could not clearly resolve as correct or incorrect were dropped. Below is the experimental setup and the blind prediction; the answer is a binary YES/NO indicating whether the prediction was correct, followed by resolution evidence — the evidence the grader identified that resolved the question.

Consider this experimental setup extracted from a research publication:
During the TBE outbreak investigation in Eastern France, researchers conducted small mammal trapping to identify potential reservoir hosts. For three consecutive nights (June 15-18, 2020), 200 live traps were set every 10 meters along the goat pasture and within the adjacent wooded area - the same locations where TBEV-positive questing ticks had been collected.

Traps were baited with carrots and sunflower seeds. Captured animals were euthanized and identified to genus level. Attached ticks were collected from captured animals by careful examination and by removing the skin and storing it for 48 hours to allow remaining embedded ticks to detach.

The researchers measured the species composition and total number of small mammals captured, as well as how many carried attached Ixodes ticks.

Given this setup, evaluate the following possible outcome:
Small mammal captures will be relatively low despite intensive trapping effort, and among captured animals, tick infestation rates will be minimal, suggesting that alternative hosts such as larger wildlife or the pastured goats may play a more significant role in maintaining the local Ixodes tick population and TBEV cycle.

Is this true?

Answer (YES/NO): NO